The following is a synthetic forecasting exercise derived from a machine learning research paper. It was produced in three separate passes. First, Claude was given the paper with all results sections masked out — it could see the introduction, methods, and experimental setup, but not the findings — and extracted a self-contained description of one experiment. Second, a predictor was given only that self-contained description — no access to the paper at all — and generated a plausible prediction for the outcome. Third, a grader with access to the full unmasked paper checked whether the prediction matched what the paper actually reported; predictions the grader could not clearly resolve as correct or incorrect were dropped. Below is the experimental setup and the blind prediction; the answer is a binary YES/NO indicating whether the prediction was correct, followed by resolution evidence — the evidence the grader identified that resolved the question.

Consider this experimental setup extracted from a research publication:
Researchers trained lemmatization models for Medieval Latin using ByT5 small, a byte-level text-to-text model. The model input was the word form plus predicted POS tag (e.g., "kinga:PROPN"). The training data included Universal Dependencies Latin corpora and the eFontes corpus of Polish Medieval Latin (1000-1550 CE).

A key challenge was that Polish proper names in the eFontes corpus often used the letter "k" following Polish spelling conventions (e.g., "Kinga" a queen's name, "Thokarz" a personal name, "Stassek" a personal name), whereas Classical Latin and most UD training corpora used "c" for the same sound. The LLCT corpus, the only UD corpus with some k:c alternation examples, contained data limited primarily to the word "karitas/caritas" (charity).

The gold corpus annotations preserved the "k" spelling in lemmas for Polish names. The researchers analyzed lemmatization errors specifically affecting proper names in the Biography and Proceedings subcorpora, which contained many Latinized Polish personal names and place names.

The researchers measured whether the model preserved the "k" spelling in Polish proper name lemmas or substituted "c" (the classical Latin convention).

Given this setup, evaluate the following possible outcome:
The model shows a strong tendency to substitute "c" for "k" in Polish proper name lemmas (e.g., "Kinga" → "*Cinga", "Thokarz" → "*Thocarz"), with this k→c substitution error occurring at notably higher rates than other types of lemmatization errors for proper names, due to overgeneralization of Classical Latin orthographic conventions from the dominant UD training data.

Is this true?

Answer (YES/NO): NO